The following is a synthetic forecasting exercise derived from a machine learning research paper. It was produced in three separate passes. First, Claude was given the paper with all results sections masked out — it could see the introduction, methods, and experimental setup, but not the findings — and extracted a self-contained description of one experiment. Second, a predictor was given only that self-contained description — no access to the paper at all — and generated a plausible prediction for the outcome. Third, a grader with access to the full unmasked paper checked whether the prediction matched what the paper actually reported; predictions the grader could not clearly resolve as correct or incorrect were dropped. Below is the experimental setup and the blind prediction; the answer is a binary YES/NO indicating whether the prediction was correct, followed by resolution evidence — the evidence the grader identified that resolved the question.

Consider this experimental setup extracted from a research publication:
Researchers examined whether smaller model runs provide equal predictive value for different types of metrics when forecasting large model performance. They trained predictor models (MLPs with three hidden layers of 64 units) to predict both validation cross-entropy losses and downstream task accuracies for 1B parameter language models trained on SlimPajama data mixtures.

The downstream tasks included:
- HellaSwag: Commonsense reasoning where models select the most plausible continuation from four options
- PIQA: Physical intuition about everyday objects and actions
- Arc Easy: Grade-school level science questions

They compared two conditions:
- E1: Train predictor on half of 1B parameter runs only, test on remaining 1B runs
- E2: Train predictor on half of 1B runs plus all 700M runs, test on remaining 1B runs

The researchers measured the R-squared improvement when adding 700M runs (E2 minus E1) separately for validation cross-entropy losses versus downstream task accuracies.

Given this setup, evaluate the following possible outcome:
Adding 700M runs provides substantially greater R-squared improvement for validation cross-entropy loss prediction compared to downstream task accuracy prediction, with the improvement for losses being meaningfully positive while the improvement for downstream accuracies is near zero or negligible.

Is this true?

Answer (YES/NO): YES